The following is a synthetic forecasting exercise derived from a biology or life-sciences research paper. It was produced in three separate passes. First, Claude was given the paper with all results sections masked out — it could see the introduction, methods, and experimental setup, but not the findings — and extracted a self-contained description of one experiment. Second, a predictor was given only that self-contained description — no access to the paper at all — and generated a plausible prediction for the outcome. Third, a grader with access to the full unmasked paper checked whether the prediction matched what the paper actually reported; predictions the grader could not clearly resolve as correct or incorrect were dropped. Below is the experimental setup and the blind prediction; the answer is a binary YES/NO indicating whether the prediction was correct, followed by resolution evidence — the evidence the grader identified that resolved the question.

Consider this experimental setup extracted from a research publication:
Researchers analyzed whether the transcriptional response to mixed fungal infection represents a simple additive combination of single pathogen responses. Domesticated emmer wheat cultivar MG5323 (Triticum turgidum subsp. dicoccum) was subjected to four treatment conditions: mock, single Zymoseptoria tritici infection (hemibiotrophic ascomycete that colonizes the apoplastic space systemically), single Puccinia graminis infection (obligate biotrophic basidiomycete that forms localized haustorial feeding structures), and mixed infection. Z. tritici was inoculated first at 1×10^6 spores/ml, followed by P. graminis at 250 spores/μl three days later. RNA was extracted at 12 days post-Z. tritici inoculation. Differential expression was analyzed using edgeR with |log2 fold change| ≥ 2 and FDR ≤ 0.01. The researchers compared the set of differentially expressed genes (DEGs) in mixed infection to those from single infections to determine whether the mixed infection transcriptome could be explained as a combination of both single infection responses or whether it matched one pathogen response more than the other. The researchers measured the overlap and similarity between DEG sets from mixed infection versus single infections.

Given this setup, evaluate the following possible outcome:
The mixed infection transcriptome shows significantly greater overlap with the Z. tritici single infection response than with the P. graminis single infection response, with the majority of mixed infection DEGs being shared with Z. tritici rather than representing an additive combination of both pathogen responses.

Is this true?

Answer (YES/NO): YES